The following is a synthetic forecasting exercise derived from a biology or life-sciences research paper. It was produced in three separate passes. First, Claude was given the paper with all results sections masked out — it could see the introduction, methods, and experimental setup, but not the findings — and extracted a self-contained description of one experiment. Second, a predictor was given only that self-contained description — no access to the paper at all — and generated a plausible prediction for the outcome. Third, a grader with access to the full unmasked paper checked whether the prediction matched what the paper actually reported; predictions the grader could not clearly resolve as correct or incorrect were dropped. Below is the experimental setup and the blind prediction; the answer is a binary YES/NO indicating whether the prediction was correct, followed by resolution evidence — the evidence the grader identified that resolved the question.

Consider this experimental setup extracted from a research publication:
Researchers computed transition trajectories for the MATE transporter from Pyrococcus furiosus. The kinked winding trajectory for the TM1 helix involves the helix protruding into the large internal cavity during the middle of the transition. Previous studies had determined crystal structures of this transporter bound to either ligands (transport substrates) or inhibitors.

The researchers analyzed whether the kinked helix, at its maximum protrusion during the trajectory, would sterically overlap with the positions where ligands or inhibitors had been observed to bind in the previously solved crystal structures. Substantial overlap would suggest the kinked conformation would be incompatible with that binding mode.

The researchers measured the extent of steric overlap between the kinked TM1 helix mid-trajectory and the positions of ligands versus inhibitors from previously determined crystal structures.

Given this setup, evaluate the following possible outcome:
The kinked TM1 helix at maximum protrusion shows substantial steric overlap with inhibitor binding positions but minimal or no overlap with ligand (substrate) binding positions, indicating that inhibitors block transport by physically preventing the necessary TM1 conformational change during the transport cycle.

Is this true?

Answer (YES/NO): YES